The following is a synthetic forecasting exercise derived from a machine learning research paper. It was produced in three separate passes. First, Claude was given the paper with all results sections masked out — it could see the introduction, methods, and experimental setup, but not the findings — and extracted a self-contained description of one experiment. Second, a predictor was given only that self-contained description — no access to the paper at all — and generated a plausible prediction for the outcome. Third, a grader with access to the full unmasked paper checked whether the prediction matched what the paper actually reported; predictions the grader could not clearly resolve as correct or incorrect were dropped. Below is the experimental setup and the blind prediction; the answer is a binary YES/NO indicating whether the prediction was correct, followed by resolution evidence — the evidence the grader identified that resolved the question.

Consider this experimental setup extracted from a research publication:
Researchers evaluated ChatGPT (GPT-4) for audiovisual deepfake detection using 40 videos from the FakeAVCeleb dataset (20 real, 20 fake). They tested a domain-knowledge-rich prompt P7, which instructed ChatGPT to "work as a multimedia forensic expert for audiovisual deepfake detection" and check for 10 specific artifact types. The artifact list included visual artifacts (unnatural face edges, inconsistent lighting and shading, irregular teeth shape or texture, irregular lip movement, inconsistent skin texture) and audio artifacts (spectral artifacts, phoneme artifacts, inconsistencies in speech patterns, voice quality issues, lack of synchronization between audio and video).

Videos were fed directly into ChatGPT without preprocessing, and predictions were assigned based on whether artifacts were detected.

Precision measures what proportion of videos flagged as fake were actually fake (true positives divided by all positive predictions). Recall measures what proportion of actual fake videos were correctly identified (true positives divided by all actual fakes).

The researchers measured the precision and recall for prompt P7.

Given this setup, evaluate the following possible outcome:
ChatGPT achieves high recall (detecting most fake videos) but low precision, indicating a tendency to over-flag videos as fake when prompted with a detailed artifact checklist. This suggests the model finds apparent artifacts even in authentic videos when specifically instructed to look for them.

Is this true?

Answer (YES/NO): YES